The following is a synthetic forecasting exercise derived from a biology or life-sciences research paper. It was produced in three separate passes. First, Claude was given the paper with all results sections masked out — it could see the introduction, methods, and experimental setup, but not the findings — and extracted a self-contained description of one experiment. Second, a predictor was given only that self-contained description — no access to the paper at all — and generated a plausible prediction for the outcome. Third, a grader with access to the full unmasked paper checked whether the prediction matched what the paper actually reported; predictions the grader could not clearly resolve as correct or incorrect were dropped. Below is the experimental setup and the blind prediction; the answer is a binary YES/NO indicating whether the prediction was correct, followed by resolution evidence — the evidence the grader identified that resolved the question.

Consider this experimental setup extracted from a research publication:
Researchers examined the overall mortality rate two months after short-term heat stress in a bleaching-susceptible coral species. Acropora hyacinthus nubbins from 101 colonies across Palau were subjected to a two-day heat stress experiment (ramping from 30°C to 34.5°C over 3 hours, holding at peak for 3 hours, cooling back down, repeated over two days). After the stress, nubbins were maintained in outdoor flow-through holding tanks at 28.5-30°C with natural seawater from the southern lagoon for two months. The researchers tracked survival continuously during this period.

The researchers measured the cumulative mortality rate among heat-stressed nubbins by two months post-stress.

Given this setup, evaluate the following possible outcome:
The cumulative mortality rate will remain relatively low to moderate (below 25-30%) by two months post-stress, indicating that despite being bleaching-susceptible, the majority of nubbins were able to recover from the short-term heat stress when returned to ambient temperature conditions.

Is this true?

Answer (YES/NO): NO